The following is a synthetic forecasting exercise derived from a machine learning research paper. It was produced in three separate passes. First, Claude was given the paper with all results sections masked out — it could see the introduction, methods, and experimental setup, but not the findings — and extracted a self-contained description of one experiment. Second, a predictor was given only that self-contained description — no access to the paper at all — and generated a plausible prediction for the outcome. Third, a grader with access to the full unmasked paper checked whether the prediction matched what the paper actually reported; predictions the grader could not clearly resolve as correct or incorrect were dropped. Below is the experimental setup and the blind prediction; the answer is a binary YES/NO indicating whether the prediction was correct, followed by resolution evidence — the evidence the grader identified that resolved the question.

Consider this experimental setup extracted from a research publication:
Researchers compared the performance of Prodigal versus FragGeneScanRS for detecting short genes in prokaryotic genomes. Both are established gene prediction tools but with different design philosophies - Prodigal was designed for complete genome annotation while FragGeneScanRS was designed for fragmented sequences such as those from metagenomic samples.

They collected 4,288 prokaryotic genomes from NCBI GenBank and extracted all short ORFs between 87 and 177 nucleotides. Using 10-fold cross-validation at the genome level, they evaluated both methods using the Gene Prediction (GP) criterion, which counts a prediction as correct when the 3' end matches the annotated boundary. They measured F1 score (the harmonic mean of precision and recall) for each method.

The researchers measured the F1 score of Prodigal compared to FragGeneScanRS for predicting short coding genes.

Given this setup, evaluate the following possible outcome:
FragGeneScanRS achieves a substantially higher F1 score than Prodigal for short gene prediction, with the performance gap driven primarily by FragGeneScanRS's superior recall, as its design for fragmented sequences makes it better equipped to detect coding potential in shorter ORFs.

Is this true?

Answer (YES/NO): NO